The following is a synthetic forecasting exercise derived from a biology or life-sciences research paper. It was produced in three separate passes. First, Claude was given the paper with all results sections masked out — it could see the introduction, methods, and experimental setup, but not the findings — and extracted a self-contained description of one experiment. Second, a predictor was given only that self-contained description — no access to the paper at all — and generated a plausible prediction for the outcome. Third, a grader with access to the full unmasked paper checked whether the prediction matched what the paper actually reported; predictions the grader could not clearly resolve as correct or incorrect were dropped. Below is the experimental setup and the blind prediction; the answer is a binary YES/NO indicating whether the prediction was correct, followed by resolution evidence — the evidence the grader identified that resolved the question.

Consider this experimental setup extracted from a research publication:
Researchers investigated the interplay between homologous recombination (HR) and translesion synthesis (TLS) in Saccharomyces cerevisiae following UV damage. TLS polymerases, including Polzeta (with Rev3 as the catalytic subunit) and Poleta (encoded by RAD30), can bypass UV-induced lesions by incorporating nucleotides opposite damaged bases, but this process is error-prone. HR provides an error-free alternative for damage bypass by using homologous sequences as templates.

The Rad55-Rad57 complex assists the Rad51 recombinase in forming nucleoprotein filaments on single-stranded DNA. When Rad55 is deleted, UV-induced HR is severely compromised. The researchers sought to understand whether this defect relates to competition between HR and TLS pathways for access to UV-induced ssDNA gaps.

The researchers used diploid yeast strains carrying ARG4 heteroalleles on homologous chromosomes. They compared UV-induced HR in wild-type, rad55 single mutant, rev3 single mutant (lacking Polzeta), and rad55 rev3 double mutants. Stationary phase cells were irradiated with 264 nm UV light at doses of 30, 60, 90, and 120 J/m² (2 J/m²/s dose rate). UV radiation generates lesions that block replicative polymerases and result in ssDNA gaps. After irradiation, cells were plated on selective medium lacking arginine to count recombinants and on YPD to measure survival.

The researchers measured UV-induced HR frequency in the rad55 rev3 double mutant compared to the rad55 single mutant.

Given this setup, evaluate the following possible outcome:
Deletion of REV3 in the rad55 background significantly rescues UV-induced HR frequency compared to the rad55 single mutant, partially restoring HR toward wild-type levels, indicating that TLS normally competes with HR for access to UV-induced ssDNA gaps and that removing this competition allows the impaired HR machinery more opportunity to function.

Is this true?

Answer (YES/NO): YES